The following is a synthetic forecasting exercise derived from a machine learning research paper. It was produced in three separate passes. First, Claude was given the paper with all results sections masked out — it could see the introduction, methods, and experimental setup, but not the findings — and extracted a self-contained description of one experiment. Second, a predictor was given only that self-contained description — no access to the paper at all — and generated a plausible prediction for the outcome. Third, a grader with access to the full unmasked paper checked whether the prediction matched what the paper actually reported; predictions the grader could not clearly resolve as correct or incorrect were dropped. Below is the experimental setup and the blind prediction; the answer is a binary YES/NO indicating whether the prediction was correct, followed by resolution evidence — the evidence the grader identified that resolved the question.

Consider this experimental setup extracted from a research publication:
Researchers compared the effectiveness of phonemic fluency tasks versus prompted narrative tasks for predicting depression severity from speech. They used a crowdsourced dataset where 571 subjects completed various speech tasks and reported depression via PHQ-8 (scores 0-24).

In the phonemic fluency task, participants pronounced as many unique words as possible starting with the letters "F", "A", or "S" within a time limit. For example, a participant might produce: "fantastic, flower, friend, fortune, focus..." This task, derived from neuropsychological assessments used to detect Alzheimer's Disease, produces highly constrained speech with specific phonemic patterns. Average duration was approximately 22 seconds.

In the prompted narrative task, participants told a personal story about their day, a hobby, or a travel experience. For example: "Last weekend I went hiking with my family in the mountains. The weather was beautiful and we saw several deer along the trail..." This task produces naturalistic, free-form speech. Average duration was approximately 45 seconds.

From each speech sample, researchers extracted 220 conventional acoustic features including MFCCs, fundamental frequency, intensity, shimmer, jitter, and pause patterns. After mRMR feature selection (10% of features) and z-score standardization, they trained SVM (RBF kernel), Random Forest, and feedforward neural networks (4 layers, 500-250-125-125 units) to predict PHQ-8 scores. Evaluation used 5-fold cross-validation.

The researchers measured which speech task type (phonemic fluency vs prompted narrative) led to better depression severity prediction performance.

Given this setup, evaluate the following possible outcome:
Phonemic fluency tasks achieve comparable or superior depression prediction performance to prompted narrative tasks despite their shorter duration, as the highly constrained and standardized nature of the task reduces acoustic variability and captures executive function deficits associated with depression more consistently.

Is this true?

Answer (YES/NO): YES